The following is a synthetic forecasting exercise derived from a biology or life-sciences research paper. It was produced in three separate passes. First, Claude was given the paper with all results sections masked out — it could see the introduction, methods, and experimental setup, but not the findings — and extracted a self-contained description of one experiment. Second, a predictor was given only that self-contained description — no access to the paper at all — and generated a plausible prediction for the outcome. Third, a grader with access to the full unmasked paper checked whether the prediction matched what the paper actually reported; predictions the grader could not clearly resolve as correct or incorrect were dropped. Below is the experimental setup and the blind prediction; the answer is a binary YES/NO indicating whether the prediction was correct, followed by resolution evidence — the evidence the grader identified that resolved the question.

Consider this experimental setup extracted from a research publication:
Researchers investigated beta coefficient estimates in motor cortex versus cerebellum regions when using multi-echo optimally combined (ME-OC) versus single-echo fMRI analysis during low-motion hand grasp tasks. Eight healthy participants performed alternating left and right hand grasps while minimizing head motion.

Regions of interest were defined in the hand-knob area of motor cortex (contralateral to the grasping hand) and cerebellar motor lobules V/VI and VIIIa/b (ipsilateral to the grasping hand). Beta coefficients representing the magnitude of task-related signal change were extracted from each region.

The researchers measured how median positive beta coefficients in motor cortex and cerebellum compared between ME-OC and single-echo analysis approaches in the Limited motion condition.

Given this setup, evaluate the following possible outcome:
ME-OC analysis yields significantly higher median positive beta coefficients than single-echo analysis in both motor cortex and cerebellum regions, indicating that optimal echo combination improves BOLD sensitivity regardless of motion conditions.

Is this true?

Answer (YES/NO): NO